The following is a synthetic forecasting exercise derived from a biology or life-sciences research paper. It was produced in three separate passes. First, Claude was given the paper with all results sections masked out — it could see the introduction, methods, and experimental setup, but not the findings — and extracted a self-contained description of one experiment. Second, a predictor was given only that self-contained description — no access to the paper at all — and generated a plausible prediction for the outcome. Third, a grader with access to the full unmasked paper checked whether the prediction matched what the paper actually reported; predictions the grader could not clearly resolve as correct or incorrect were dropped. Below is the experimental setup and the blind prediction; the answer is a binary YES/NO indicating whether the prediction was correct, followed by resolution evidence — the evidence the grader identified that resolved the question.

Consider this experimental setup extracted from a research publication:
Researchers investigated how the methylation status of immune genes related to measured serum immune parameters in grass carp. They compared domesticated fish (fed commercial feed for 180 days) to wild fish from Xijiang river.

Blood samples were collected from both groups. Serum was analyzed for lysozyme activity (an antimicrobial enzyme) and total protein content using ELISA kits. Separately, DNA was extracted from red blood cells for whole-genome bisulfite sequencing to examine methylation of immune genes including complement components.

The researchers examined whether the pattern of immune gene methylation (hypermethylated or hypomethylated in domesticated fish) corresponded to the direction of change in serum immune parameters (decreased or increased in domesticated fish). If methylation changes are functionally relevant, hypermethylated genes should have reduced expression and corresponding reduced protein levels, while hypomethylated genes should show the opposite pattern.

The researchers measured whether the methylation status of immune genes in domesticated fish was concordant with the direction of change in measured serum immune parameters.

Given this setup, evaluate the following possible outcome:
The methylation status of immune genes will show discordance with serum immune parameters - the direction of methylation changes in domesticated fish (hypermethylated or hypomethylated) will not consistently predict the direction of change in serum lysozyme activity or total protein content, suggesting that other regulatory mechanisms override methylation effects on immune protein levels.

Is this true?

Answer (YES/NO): NO